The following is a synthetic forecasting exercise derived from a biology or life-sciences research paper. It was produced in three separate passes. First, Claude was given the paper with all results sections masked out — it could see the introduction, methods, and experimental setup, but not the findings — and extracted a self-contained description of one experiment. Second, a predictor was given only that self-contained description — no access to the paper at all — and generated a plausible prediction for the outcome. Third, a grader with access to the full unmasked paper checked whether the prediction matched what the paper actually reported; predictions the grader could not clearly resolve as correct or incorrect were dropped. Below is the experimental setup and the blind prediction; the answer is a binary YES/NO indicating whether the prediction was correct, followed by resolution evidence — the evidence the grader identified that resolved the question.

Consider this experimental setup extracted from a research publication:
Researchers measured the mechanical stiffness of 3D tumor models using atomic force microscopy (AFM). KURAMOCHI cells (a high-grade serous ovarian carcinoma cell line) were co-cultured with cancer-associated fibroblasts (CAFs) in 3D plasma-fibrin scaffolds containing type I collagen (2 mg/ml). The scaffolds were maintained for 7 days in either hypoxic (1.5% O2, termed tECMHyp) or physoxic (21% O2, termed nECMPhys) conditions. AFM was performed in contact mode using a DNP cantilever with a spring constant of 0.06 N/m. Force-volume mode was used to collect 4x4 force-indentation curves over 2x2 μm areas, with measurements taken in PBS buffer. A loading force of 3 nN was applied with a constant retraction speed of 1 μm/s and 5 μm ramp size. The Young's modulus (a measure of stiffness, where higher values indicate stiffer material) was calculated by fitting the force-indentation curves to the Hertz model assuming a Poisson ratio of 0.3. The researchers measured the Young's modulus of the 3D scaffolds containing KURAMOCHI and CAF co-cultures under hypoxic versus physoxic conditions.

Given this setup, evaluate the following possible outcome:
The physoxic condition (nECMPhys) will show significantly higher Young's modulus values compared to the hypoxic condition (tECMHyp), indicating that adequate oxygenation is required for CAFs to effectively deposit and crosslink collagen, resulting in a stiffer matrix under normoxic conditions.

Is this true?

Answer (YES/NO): NO